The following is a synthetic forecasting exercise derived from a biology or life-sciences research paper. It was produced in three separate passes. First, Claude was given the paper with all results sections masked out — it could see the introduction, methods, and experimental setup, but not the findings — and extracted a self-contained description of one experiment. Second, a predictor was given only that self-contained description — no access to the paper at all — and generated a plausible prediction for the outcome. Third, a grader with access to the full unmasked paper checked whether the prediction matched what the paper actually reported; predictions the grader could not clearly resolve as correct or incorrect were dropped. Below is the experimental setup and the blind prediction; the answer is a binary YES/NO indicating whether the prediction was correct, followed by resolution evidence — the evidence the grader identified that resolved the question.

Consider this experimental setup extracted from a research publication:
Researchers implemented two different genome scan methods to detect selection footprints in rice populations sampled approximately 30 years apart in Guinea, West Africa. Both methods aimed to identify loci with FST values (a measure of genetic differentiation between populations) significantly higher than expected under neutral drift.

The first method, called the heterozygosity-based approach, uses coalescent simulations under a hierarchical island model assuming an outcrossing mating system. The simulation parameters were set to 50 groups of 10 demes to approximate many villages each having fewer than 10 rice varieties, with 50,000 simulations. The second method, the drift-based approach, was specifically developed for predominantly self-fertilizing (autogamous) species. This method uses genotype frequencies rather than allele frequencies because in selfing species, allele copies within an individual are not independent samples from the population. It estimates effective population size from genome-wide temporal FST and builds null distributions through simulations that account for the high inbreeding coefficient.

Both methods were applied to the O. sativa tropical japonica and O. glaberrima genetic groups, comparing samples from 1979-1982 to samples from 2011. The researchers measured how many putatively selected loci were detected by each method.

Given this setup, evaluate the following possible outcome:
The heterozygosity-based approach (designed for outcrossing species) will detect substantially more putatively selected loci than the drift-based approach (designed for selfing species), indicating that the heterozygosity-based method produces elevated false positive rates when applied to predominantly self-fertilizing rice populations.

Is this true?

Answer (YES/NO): NO